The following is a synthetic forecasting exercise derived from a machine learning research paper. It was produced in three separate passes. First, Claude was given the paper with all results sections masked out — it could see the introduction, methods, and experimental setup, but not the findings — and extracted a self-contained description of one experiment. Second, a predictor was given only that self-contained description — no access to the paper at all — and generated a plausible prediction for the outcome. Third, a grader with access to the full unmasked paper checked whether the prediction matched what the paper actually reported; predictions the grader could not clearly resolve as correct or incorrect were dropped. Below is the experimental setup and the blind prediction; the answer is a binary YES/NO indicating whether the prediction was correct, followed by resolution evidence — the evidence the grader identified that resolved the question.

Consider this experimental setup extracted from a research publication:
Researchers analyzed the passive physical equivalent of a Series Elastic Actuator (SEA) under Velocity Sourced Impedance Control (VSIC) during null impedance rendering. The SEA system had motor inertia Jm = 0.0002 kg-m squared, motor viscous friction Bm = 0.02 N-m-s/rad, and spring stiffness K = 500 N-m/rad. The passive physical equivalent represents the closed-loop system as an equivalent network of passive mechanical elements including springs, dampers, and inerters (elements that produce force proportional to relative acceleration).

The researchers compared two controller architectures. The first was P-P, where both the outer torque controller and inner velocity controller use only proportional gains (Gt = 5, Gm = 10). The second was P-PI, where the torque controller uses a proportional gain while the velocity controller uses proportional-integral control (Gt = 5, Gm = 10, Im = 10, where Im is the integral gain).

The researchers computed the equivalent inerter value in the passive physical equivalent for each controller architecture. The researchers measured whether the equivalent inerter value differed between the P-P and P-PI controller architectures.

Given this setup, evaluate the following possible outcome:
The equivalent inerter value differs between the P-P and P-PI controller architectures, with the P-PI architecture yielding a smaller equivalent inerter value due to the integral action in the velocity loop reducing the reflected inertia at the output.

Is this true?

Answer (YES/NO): NO